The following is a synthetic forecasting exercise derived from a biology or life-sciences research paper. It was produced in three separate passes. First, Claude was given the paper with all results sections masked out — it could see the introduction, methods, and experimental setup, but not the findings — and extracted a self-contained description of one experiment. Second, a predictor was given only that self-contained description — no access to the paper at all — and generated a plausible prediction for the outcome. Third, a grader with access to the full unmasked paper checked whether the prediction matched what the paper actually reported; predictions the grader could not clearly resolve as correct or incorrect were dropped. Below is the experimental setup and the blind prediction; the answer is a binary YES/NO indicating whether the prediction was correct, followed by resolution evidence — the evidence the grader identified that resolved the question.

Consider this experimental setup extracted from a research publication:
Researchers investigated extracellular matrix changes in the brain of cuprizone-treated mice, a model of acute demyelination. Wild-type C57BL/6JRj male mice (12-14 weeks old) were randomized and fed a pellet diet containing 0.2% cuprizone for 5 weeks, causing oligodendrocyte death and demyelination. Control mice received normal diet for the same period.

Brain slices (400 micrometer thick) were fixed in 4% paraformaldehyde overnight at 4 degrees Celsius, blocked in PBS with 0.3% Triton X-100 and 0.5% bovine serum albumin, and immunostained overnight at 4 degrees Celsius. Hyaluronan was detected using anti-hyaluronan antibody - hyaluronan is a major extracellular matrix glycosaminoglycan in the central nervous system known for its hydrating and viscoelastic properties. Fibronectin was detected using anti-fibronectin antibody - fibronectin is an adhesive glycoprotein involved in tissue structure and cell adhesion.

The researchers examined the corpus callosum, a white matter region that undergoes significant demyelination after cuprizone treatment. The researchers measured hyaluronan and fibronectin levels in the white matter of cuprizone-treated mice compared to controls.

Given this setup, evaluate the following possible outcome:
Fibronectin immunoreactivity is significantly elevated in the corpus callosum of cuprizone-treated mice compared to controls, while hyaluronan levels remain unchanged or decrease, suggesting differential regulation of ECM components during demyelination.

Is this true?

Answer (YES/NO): NO